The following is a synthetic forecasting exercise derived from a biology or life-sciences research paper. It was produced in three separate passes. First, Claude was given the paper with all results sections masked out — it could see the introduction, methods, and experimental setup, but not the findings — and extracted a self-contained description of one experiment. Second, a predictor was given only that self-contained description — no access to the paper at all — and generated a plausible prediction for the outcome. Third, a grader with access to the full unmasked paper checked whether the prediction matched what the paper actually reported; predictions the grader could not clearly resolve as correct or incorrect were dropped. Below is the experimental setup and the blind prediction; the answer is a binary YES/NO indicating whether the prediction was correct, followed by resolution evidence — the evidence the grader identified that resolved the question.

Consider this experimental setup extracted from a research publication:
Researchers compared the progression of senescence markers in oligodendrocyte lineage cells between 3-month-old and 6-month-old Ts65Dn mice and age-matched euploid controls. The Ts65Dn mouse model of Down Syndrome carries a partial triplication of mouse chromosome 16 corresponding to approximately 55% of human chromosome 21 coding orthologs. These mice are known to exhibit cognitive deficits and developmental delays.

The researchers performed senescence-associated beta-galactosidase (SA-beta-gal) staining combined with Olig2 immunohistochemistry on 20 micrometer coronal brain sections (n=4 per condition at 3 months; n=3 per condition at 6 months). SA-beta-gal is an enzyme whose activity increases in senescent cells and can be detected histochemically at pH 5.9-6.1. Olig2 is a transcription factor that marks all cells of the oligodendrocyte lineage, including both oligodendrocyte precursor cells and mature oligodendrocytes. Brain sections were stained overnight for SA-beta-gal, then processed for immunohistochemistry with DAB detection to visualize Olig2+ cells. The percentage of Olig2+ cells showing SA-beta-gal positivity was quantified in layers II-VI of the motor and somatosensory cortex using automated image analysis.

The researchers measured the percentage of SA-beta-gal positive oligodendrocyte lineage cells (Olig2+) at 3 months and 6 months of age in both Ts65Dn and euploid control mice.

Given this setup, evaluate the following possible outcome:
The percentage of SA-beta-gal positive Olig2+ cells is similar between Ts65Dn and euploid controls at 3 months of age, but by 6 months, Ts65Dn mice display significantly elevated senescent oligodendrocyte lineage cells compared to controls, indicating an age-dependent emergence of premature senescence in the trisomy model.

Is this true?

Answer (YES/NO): NO